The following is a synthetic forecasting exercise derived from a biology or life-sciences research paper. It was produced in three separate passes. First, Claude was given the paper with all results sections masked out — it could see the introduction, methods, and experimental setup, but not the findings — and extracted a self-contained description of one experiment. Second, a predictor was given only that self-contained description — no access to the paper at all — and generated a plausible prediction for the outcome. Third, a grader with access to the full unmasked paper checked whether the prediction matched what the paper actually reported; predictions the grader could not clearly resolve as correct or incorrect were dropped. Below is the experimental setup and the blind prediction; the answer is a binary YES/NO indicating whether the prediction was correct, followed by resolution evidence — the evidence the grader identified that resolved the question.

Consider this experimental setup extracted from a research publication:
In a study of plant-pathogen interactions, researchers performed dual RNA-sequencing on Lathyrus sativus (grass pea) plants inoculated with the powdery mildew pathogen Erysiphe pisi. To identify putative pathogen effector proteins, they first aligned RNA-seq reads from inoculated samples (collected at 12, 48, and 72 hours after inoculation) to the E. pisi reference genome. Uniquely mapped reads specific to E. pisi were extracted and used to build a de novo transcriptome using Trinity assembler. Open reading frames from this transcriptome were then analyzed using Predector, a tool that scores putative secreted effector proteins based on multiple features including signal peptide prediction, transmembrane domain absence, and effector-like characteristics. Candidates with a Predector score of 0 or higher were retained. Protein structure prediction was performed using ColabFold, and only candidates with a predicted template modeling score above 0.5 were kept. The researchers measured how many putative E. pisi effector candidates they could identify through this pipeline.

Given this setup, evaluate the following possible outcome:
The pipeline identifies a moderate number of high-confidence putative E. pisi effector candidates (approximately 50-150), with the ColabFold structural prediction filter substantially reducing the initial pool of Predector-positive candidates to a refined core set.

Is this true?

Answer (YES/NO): NO